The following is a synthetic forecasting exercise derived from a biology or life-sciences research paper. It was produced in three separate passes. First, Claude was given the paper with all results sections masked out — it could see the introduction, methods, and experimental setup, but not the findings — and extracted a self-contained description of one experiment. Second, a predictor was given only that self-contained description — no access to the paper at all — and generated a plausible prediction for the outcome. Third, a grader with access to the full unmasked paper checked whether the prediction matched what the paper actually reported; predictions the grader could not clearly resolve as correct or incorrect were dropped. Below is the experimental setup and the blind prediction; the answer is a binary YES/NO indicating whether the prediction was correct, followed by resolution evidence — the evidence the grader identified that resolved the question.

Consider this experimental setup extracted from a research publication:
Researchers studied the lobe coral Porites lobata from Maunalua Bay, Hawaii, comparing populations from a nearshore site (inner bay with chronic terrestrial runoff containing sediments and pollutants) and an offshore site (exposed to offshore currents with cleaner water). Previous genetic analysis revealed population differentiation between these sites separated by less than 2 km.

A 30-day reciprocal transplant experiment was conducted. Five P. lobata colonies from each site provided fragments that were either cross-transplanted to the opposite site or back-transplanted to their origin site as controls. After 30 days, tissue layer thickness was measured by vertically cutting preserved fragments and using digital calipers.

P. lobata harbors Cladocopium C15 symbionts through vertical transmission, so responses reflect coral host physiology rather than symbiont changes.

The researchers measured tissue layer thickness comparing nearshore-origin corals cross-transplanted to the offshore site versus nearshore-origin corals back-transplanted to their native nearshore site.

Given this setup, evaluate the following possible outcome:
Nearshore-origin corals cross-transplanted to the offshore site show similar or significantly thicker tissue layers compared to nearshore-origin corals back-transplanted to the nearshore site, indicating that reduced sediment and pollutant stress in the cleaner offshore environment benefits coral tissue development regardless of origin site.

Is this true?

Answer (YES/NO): YES